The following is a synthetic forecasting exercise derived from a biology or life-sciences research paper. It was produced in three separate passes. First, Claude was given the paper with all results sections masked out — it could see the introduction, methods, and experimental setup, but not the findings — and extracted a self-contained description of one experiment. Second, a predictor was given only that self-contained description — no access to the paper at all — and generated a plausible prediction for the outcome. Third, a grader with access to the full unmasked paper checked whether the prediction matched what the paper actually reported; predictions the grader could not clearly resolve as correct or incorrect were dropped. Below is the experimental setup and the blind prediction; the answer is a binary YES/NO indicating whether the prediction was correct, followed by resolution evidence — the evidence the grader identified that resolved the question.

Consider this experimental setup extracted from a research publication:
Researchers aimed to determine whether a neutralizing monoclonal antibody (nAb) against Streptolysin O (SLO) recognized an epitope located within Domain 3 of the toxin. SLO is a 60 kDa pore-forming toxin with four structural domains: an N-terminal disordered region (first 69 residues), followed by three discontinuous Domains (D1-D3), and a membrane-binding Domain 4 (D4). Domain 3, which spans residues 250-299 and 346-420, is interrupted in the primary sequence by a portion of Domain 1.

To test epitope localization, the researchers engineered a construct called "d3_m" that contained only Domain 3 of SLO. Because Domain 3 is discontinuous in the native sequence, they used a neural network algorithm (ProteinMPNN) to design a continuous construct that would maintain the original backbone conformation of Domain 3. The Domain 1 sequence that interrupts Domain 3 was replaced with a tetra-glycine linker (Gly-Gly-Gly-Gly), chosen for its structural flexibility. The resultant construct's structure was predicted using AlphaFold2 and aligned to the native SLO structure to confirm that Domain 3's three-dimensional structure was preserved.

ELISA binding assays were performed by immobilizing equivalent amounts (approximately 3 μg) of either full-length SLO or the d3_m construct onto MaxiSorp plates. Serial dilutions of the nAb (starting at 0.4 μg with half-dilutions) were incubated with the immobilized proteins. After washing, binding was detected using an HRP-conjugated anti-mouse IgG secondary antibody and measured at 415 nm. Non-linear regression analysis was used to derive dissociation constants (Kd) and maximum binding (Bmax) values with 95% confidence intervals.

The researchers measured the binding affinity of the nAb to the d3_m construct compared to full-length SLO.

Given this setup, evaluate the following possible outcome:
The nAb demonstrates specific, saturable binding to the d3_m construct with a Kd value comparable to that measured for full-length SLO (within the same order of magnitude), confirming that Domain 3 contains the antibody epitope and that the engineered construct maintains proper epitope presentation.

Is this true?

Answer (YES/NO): YES